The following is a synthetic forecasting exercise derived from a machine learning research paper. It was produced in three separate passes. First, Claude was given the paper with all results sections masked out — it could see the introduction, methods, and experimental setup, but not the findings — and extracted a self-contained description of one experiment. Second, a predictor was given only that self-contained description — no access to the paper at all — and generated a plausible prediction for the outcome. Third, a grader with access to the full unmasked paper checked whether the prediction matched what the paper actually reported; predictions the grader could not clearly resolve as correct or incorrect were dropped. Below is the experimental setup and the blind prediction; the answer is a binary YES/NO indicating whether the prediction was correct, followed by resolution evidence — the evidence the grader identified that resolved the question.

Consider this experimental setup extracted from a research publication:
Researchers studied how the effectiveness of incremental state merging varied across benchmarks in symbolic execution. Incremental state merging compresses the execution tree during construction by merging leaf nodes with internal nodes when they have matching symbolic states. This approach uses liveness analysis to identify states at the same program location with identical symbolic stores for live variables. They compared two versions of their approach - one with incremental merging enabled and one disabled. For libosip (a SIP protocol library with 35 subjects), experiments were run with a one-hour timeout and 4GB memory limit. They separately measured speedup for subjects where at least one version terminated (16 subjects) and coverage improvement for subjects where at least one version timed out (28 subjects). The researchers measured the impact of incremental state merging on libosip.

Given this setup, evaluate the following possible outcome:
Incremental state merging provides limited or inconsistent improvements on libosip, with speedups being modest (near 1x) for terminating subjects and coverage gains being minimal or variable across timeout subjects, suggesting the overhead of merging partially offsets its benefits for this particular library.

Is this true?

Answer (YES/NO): NO